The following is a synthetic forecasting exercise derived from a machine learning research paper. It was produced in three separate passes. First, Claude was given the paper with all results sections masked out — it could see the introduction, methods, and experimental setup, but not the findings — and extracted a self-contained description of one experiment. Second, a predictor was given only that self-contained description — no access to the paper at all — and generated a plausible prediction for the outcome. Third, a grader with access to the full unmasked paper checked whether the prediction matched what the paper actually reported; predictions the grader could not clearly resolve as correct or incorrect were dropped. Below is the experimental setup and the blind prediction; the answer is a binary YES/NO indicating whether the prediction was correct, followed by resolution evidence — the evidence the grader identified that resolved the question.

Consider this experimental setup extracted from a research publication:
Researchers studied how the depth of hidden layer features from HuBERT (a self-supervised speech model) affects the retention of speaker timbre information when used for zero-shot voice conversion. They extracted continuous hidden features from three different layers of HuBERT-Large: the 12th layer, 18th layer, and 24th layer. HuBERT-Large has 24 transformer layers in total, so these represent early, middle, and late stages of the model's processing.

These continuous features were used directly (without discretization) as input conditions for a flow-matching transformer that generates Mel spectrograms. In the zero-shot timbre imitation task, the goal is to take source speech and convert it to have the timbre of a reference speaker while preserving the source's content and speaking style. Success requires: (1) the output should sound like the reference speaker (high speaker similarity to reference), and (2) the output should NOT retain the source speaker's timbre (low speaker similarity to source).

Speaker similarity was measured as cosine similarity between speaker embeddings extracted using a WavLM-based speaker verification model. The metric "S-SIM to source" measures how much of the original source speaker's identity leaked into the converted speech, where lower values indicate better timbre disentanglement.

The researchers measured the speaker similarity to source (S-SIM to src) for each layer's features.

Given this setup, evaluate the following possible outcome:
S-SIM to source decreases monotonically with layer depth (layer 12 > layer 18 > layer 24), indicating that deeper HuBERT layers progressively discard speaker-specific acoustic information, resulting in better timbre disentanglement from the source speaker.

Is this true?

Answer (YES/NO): YES